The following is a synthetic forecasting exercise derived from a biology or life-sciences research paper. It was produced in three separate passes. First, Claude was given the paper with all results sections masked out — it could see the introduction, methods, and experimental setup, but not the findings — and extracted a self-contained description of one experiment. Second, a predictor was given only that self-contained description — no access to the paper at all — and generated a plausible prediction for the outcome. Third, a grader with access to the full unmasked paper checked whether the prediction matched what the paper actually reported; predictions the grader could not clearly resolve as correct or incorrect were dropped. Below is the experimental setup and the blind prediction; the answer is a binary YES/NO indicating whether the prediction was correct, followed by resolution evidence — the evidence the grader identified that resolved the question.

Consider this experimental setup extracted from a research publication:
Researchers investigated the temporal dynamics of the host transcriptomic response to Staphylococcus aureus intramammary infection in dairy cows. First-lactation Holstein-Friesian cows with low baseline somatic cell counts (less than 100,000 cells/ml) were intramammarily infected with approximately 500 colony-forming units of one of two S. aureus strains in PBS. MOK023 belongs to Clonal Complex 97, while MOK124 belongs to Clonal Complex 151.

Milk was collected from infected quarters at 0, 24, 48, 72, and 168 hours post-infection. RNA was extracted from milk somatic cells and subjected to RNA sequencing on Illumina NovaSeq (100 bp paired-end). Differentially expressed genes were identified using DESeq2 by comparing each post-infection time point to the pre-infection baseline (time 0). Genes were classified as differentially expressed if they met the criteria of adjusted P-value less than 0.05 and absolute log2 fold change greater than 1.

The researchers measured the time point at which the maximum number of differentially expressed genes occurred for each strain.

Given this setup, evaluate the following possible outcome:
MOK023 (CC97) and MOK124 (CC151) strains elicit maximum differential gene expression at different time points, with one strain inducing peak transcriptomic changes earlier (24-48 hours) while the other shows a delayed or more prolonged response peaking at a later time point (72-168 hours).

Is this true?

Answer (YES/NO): NO